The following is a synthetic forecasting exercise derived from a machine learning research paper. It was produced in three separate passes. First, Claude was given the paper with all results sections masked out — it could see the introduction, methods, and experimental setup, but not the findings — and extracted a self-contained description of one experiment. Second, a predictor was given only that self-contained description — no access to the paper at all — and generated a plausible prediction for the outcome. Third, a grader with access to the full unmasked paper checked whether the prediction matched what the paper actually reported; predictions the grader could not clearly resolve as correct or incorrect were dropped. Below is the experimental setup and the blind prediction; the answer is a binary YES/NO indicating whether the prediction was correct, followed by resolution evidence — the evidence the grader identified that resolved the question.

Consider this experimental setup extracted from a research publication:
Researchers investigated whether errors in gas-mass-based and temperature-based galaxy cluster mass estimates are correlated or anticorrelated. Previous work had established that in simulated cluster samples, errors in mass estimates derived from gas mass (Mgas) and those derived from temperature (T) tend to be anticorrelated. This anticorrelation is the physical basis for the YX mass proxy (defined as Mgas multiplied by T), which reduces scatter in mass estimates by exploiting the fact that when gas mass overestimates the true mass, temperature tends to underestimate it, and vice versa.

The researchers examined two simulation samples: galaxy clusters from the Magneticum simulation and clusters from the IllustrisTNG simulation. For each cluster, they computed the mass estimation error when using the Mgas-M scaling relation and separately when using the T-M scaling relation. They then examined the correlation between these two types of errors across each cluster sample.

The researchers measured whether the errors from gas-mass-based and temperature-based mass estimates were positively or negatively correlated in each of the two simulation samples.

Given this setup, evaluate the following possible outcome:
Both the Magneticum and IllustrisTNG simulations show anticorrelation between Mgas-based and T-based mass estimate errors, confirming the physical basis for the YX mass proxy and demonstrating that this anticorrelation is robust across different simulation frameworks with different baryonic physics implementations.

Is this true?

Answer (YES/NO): NO